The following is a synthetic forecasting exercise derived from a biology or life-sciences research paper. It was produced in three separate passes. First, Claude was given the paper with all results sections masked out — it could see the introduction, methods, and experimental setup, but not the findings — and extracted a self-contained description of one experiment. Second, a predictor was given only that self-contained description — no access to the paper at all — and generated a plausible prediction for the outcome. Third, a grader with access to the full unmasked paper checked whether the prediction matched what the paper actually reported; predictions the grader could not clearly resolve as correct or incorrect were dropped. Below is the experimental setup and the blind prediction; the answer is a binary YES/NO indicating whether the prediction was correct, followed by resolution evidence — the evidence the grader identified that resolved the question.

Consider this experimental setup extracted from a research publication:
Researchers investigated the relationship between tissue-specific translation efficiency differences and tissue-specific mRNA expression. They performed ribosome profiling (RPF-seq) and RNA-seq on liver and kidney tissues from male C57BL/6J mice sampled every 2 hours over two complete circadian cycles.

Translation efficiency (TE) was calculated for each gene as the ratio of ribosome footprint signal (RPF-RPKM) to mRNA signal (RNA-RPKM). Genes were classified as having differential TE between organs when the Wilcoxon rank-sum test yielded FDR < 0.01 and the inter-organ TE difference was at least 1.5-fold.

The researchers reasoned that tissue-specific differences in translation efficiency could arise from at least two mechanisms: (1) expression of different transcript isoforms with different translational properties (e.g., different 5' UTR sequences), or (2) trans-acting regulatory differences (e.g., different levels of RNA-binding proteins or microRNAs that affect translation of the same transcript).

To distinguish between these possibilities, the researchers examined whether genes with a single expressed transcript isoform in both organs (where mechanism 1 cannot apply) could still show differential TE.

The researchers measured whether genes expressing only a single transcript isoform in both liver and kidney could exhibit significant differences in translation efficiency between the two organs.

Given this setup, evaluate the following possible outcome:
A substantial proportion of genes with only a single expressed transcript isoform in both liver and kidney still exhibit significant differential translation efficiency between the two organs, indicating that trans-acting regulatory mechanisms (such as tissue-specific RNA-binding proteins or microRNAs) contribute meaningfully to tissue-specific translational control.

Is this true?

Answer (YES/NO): NO